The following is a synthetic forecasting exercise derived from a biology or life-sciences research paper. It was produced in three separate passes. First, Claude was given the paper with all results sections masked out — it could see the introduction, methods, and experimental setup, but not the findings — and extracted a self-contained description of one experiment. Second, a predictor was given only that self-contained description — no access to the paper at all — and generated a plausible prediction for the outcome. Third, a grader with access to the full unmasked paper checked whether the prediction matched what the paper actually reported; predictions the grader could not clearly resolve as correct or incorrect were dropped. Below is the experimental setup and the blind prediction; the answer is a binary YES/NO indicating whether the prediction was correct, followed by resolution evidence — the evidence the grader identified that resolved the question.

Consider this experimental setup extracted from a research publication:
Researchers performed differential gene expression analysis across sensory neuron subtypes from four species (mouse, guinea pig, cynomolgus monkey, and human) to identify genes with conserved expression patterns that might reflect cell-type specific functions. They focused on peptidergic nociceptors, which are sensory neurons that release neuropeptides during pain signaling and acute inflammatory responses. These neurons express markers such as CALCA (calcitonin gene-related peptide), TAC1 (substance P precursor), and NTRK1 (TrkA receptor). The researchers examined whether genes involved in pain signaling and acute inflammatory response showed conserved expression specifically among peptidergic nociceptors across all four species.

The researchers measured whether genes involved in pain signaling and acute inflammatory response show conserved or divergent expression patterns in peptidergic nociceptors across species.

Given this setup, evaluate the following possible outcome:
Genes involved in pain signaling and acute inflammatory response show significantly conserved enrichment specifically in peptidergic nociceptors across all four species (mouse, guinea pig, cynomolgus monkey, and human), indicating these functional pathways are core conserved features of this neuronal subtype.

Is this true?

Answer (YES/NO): YES